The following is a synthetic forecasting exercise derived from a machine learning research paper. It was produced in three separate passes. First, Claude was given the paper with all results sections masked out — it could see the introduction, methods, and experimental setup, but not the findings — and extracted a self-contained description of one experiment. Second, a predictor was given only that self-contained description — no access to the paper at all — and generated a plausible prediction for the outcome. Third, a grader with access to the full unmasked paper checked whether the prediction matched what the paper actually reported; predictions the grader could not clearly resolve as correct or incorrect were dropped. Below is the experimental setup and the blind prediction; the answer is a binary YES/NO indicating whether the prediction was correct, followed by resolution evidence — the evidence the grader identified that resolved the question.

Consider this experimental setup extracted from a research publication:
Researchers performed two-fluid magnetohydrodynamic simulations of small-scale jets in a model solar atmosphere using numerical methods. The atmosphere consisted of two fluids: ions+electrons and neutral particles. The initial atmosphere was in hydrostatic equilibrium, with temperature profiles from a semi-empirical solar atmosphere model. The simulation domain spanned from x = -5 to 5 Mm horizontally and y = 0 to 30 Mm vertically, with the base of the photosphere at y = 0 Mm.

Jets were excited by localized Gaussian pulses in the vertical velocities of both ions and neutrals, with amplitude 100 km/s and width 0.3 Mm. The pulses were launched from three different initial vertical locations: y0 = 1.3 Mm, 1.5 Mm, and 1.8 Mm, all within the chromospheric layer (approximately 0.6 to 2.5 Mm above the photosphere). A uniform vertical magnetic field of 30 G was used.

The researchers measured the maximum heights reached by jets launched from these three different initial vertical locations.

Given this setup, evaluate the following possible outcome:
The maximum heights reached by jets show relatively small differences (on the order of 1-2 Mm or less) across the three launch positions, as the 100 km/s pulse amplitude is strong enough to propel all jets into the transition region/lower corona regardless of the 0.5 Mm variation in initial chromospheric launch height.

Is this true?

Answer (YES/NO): NO